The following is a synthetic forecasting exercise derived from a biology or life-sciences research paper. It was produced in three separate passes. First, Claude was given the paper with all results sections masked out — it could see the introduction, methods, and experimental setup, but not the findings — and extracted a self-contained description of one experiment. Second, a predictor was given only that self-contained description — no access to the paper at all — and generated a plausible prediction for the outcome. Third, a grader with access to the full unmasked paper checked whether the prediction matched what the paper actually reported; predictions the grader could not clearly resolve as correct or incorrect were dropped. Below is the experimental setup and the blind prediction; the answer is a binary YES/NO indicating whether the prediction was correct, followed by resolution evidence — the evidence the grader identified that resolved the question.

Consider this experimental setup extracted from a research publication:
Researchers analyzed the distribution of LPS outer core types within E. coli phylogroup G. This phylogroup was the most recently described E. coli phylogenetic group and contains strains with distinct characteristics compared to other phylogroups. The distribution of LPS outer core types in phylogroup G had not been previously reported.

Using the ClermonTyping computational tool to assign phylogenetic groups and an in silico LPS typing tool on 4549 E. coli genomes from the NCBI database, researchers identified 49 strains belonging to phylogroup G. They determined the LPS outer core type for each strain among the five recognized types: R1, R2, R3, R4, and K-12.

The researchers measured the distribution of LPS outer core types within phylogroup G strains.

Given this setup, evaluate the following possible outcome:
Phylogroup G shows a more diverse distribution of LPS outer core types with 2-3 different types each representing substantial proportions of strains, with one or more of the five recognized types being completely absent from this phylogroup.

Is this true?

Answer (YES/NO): NO